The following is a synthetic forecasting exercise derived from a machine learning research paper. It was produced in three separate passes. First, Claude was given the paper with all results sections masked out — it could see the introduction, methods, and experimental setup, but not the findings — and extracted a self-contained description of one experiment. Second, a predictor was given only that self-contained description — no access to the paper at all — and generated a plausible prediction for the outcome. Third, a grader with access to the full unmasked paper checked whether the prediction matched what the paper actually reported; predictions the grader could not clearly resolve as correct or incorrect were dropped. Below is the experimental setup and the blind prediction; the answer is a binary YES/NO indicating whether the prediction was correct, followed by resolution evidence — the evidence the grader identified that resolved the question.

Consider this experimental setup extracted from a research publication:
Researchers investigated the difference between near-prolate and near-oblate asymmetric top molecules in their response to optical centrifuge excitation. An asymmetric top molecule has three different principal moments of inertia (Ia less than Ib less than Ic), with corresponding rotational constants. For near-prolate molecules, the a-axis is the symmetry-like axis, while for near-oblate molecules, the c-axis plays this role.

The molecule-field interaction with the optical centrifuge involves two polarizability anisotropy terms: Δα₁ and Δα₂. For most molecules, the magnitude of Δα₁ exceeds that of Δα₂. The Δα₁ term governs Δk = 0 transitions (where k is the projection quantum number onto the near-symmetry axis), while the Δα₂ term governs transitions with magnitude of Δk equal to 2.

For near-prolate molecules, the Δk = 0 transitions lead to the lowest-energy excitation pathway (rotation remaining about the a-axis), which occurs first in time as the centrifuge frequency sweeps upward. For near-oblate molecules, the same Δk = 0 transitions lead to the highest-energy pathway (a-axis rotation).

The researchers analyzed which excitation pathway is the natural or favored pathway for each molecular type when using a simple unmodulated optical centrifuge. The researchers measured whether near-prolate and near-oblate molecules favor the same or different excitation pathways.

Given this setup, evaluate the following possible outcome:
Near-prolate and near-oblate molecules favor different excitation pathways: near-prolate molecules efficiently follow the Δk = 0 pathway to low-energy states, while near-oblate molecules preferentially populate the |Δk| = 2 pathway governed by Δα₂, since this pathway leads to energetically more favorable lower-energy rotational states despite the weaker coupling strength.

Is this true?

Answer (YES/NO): NO